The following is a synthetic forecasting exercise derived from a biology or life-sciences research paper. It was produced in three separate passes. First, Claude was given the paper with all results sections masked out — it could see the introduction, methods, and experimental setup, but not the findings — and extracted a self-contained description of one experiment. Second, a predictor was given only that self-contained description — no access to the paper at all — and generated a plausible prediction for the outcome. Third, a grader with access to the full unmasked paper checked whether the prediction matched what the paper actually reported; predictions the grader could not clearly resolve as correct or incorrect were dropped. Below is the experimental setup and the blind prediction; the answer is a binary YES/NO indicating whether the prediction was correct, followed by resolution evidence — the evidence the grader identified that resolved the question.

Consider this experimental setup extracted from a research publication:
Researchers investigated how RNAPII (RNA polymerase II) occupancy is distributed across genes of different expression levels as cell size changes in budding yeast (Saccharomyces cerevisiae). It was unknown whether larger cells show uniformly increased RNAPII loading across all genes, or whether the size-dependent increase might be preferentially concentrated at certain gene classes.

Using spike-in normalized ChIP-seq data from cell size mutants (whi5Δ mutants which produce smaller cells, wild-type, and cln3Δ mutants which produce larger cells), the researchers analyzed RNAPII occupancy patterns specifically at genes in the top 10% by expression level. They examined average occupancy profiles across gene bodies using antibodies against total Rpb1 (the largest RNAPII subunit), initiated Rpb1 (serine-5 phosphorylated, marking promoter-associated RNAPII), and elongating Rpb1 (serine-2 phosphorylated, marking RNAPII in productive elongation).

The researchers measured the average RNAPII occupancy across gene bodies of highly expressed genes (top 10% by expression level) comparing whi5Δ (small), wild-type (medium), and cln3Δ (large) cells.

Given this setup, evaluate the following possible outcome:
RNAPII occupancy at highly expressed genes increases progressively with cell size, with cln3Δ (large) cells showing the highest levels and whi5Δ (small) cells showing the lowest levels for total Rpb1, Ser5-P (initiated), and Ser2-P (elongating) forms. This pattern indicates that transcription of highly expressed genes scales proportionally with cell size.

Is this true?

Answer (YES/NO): YES